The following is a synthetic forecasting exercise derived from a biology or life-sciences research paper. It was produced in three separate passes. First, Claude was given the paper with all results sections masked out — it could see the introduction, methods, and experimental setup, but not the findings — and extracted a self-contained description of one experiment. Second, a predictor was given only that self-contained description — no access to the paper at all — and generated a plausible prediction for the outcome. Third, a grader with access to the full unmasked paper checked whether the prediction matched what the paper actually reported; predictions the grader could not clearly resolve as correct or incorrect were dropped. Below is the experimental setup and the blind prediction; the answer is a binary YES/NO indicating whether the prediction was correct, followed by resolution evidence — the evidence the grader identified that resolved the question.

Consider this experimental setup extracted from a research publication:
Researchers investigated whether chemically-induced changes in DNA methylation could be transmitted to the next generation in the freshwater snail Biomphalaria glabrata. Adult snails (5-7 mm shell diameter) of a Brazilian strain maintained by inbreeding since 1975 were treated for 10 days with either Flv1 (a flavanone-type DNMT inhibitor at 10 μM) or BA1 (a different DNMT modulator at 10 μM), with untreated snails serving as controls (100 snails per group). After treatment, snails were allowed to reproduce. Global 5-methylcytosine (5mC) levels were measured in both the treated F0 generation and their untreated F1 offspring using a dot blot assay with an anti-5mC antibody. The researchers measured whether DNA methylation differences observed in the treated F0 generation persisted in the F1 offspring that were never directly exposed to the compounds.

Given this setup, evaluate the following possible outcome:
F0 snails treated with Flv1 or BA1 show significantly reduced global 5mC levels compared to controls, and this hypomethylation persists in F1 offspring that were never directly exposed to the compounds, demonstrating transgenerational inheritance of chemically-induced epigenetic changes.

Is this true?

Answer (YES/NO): NO